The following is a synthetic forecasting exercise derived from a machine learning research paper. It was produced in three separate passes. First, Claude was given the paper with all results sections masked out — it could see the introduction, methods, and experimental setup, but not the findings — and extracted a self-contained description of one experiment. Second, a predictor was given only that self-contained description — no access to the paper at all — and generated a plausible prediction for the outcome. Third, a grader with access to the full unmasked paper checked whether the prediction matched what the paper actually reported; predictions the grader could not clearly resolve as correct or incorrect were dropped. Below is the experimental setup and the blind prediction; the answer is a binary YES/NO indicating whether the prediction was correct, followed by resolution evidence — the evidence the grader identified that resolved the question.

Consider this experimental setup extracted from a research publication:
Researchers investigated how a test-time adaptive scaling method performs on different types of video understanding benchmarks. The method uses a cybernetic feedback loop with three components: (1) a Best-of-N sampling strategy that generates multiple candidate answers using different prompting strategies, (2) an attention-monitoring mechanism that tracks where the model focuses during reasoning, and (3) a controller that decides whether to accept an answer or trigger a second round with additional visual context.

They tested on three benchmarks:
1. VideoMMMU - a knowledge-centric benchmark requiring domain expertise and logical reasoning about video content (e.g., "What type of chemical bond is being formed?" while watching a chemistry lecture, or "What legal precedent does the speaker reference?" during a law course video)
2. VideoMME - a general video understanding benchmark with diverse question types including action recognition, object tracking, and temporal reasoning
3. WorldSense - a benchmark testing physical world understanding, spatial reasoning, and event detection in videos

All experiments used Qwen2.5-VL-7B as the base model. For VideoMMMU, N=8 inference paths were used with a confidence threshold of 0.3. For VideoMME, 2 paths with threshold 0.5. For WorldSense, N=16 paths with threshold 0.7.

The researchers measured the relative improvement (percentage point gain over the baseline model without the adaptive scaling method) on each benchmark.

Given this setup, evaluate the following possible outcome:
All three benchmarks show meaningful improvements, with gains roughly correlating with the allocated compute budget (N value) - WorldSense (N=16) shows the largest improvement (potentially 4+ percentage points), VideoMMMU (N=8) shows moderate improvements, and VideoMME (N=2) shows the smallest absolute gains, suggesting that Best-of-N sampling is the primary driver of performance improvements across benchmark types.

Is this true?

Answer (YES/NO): NO